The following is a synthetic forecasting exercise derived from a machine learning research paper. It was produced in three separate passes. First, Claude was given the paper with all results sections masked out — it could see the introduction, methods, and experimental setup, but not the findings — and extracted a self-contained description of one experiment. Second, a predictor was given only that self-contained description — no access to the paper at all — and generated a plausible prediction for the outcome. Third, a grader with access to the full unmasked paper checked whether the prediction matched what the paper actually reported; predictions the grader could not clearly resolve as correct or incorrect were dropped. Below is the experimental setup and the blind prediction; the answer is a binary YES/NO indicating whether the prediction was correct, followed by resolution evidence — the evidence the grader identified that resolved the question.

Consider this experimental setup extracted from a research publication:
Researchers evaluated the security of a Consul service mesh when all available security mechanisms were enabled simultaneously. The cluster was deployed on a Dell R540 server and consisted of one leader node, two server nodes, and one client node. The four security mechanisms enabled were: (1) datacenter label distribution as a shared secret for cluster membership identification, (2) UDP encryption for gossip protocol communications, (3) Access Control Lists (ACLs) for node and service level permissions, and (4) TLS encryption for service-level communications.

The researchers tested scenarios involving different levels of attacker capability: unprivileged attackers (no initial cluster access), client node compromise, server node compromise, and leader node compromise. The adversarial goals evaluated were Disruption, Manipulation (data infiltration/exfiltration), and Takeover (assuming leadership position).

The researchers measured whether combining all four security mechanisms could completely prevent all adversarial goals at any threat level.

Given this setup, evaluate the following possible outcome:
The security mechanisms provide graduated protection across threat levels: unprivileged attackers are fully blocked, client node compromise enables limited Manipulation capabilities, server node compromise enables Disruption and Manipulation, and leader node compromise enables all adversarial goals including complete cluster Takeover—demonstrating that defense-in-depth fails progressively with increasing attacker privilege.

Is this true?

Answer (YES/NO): NO